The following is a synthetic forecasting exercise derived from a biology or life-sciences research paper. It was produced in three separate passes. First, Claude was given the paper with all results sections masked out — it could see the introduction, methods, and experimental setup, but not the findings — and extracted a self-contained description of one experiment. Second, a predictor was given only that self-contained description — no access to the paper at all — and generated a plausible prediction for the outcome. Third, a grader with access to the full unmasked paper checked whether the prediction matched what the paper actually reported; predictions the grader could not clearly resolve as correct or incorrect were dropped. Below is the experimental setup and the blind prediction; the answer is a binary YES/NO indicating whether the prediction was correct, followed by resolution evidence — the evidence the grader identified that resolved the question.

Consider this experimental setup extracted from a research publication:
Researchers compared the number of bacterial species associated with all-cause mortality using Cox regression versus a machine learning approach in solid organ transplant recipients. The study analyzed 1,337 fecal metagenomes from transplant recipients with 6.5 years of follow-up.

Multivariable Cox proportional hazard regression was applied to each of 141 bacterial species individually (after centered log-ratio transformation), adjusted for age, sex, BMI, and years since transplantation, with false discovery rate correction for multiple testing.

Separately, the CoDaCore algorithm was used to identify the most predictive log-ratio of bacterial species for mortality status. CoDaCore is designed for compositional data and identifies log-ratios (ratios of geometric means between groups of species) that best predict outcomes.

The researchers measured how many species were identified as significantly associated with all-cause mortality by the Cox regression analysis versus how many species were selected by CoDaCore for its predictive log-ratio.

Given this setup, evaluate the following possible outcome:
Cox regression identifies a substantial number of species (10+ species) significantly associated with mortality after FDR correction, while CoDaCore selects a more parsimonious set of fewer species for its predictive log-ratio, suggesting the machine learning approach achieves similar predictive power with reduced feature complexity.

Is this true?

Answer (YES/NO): YES